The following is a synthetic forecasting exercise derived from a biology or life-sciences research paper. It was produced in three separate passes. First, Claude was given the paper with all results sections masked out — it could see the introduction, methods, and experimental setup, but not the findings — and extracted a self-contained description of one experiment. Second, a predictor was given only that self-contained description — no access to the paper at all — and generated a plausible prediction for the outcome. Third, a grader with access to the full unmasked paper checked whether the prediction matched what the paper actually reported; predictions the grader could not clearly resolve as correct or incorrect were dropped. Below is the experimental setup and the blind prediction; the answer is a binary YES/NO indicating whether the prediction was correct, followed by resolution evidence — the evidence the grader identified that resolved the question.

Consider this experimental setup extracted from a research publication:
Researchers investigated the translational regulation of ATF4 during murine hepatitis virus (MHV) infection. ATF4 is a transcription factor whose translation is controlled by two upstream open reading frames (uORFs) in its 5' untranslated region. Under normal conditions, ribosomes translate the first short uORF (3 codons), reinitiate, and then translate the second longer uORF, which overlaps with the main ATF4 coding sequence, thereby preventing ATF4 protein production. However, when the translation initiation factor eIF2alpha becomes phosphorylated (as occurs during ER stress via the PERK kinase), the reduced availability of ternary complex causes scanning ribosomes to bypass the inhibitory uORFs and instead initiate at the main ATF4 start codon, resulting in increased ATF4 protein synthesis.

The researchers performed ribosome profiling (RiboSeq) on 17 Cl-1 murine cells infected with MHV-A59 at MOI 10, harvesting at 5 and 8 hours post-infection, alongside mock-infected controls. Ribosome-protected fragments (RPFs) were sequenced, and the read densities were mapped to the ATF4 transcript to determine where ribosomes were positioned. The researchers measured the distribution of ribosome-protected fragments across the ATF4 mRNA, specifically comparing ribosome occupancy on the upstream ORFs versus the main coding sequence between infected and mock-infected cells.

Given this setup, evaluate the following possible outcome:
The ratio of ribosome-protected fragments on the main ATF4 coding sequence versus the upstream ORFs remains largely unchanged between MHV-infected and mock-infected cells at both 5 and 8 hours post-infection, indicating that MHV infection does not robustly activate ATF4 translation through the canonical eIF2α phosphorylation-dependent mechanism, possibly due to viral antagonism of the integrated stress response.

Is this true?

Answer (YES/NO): NO